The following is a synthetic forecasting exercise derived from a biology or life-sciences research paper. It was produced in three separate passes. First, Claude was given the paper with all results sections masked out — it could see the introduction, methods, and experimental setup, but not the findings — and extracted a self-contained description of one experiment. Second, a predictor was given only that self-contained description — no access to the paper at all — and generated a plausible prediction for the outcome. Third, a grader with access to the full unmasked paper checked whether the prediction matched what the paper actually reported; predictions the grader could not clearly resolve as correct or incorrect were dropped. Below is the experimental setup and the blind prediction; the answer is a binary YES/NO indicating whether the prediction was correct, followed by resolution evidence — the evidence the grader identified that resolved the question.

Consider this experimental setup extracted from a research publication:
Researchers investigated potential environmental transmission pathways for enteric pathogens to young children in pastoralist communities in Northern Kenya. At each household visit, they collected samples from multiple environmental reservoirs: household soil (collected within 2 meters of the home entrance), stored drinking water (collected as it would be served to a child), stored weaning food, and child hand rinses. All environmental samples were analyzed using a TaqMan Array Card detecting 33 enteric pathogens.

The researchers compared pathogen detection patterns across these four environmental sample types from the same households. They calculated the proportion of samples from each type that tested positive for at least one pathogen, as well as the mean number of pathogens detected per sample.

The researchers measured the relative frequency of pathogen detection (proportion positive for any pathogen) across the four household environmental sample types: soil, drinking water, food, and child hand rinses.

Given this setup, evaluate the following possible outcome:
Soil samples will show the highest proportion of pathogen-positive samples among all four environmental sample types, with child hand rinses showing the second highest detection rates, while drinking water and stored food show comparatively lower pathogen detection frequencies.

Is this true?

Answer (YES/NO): NO